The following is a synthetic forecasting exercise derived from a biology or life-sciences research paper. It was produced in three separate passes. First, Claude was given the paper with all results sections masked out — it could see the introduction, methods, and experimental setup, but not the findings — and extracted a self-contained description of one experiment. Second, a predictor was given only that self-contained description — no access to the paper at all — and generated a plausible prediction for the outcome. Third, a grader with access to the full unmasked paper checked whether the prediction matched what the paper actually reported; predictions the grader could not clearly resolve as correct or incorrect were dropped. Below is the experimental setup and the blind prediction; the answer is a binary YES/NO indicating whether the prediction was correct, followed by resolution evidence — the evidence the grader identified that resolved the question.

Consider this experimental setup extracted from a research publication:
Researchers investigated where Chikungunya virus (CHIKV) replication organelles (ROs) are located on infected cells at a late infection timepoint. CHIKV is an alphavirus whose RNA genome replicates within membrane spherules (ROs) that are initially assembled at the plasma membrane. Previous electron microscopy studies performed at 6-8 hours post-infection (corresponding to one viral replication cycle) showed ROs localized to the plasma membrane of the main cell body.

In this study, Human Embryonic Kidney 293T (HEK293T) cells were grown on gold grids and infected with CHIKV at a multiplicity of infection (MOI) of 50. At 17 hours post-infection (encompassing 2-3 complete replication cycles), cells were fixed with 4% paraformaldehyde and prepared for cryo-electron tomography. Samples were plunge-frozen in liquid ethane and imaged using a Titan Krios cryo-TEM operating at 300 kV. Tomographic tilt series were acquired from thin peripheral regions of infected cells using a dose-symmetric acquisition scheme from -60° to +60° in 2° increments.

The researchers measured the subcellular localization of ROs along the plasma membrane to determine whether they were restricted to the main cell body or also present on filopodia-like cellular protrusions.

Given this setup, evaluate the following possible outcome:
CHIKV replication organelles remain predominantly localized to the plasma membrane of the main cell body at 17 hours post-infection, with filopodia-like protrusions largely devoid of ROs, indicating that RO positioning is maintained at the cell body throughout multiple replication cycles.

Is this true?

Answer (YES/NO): NO